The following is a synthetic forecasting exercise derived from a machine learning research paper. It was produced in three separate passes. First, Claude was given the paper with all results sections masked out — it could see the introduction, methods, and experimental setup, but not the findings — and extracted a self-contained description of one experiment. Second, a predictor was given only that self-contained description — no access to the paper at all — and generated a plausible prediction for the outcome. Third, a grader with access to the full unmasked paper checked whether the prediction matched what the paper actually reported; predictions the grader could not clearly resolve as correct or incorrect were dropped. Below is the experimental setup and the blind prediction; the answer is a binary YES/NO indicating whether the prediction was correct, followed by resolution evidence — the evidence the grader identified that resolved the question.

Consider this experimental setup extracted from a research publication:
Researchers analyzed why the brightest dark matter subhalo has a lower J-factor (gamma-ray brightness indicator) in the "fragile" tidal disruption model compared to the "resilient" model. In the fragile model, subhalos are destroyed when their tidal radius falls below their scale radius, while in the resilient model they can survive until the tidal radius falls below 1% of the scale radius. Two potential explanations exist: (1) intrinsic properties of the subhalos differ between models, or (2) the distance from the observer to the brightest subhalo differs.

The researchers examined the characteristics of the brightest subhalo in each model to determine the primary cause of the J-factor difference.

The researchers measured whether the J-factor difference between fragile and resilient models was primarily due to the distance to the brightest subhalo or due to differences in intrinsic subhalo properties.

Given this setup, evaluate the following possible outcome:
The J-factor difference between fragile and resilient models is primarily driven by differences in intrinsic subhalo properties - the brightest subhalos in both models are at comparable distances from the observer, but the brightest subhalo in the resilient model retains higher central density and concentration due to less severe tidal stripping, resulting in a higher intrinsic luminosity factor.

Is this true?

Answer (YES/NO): NO